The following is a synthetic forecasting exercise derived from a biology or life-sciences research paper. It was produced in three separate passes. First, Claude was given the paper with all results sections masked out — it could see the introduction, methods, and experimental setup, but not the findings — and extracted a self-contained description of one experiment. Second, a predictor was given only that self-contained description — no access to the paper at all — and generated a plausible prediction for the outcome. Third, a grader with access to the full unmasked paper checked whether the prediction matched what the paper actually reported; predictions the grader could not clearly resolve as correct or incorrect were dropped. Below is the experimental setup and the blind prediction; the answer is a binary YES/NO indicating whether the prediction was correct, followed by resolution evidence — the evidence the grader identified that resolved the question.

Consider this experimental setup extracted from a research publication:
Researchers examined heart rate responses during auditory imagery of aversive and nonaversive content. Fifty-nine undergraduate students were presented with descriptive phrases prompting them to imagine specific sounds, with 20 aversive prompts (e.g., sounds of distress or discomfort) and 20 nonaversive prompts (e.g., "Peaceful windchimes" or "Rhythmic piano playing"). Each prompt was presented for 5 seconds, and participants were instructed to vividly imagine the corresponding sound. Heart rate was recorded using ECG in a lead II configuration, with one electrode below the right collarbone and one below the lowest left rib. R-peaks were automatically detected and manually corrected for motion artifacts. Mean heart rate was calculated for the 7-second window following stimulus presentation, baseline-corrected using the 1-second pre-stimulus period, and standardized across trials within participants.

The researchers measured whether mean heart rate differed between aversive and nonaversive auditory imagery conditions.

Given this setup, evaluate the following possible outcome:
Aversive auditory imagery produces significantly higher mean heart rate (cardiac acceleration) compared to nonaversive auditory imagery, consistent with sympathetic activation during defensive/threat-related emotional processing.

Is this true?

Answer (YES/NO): NO